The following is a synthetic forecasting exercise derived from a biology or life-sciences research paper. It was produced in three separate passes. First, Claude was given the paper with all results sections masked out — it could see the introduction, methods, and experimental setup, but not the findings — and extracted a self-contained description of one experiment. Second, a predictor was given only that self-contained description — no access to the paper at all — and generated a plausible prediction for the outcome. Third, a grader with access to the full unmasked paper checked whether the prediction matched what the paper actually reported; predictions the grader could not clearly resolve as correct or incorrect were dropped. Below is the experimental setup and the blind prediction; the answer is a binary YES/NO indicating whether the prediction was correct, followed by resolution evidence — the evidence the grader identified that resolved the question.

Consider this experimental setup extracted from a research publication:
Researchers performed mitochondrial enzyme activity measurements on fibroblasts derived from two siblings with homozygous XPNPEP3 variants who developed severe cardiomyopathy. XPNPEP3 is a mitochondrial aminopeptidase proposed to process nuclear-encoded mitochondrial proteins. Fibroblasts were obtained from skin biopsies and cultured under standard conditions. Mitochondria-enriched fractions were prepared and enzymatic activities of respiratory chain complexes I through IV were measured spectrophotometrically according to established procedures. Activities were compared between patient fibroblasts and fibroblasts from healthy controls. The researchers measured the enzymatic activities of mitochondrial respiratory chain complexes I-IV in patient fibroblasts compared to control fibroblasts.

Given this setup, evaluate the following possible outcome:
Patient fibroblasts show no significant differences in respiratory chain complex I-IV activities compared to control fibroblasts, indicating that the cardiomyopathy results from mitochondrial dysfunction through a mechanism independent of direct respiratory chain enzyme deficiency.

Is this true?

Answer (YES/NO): NO